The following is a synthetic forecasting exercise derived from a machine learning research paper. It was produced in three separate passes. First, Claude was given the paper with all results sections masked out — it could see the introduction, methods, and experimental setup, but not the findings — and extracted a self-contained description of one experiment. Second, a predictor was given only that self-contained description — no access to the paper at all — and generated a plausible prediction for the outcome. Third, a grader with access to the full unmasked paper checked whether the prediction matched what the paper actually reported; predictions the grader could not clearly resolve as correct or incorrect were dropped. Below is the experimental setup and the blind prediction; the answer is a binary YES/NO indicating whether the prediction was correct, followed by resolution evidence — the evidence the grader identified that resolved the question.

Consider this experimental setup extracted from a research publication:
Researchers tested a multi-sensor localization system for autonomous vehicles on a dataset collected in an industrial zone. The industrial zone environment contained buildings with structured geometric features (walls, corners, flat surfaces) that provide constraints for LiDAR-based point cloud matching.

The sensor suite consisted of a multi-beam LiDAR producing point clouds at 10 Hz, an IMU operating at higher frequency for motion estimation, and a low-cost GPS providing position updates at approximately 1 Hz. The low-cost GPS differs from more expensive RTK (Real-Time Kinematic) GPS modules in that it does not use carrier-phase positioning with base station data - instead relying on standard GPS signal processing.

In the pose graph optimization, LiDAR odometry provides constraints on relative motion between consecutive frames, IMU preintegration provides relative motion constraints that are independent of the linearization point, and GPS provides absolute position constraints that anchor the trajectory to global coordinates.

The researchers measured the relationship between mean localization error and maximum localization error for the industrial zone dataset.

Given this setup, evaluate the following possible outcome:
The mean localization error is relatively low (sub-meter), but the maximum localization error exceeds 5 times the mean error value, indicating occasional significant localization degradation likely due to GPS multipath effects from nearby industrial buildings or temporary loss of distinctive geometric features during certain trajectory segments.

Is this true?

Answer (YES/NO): YES